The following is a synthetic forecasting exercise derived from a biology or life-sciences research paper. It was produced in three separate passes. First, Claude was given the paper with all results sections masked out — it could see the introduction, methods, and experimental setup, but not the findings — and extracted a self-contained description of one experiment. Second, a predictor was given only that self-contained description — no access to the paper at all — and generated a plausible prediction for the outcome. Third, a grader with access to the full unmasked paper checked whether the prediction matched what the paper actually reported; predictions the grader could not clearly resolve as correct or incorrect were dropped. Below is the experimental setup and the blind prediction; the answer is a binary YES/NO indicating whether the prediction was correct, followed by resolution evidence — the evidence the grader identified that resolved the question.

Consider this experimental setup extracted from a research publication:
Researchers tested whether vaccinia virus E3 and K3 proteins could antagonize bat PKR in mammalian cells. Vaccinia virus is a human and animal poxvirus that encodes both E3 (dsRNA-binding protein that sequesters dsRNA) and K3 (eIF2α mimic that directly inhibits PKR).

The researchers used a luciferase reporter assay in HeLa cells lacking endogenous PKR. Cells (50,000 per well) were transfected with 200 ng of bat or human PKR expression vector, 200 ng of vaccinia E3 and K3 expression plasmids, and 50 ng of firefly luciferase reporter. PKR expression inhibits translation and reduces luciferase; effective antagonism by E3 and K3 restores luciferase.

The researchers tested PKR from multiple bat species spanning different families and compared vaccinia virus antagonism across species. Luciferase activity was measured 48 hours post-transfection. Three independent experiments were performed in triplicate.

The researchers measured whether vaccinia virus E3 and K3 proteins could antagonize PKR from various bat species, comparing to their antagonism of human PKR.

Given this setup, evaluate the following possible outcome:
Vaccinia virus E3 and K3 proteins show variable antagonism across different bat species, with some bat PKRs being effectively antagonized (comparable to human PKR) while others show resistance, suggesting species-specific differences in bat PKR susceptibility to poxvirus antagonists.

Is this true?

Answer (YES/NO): YES